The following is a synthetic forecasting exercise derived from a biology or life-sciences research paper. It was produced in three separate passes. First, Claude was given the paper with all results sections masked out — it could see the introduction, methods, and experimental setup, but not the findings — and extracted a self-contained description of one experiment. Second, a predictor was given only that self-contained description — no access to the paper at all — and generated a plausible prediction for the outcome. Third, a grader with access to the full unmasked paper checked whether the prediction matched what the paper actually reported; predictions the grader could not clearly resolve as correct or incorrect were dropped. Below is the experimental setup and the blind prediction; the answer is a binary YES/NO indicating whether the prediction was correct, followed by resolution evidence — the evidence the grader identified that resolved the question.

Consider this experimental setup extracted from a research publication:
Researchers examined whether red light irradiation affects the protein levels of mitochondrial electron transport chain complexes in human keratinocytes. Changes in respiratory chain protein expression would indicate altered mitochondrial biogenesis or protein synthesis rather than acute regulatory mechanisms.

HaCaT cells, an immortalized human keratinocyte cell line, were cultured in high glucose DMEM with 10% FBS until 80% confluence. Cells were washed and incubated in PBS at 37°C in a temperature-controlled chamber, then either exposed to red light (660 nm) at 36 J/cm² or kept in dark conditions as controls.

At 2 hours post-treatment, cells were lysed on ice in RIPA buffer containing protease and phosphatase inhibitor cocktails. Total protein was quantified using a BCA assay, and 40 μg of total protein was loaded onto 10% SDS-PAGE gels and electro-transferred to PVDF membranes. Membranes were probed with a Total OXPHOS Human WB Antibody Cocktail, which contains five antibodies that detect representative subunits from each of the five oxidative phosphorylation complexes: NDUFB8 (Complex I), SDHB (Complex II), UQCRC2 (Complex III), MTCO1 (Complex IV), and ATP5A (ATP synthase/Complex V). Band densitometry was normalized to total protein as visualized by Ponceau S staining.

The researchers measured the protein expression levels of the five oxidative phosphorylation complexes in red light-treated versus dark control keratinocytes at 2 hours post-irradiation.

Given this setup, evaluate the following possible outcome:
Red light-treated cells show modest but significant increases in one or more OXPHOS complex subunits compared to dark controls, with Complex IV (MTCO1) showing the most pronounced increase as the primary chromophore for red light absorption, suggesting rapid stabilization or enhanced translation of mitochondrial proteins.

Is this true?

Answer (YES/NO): NO